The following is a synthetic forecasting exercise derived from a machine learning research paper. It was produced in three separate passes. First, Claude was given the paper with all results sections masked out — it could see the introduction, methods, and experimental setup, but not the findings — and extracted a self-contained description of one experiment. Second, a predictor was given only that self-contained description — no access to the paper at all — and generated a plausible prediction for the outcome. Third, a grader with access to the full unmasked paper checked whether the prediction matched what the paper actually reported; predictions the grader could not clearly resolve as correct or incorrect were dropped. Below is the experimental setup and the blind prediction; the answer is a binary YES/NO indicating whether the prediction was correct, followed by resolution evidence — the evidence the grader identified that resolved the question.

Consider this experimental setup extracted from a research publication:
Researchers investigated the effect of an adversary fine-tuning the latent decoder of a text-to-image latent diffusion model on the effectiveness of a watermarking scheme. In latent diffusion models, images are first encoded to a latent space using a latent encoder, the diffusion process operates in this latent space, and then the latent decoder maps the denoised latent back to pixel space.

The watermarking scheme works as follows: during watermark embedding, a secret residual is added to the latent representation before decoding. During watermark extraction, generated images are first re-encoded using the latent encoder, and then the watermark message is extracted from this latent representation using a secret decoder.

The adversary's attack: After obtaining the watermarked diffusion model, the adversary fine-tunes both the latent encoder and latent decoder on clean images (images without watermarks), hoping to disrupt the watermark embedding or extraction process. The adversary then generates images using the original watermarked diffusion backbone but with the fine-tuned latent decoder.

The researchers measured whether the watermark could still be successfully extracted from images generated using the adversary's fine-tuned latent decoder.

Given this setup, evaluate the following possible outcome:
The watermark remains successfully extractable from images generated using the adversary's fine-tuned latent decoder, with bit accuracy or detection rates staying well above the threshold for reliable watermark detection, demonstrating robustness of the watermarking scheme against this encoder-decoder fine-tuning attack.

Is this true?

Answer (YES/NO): YES